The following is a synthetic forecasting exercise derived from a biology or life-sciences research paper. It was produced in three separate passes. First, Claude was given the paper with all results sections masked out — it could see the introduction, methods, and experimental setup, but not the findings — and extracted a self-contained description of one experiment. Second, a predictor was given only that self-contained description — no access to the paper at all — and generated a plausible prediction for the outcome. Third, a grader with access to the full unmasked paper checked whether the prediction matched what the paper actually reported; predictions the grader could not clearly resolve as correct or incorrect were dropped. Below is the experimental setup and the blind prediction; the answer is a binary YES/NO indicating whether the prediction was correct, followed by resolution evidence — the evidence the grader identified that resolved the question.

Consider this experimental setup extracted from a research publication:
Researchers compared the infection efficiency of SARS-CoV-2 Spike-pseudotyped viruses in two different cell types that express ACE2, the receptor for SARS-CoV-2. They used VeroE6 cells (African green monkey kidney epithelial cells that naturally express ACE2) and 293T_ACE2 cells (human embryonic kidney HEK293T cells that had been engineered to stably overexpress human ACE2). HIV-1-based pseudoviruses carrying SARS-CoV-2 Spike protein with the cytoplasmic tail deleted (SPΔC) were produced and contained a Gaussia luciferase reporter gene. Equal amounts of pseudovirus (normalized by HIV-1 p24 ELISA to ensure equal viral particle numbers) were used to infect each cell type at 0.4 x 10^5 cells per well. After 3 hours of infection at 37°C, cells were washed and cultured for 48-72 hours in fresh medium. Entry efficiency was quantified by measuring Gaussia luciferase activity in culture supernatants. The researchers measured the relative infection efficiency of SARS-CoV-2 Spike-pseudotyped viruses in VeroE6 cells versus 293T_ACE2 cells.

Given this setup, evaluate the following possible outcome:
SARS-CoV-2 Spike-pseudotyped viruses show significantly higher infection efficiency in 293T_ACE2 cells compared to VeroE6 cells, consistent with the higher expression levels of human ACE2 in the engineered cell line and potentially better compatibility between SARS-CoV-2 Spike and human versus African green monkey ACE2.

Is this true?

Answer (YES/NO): YES